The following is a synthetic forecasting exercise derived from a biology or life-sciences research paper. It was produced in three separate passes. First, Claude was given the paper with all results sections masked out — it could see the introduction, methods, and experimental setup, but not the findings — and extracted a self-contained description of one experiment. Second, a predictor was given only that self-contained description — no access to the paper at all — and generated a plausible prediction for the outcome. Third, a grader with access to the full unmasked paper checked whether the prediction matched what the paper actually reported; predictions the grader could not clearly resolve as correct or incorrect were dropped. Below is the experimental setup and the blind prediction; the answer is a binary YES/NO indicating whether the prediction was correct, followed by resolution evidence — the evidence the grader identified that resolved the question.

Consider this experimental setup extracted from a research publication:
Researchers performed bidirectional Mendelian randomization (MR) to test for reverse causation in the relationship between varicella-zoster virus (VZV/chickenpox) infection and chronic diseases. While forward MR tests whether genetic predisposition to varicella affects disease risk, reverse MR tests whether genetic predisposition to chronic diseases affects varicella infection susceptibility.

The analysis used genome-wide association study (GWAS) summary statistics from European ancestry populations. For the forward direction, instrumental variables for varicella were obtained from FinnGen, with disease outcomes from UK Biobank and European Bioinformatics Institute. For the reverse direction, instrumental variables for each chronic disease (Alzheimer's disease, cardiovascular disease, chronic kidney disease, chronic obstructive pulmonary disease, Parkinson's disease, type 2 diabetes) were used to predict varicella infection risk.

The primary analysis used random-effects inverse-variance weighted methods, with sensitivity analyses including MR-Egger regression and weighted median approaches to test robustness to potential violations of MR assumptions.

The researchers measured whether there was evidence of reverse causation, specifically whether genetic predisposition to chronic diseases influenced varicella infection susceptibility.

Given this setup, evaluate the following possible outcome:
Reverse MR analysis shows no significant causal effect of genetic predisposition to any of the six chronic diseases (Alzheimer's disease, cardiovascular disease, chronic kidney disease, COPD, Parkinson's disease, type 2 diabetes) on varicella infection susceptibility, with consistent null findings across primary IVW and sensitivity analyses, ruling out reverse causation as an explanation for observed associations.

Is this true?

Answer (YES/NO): YES